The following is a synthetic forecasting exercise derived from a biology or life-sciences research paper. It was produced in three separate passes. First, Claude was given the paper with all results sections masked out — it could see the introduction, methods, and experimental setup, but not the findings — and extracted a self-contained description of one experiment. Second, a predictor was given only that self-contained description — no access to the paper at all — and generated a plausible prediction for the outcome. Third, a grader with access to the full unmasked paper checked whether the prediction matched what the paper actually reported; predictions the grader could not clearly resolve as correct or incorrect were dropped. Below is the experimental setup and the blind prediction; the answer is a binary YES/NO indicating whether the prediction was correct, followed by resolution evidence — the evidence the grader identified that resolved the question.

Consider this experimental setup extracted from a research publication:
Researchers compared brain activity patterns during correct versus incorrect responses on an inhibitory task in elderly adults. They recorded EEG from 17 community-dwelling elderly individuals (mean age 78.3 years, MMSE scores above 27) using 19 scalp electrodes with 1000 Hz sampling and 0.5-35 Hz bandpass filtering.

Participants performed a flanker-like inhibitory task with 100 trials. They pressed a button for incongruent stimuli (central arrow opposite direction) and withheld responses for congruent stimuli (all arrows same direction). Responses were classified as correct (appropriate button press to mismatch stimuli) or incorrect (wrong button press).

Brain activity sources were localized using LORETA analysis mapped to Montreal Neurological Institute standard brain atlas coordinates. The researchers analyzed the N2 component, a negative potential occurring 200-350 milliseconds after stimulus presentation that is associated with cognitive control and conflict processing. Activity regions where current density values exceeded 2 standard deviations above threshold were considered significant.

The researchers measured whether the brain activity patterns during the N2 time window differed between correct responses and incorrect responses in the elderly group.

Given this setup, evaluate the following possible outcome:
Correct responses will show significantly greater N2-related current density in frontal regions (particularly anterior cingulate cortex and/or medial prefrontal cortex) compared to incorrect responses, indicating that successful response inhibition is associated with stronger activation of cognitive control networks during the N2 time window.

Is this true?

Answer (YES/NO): NO